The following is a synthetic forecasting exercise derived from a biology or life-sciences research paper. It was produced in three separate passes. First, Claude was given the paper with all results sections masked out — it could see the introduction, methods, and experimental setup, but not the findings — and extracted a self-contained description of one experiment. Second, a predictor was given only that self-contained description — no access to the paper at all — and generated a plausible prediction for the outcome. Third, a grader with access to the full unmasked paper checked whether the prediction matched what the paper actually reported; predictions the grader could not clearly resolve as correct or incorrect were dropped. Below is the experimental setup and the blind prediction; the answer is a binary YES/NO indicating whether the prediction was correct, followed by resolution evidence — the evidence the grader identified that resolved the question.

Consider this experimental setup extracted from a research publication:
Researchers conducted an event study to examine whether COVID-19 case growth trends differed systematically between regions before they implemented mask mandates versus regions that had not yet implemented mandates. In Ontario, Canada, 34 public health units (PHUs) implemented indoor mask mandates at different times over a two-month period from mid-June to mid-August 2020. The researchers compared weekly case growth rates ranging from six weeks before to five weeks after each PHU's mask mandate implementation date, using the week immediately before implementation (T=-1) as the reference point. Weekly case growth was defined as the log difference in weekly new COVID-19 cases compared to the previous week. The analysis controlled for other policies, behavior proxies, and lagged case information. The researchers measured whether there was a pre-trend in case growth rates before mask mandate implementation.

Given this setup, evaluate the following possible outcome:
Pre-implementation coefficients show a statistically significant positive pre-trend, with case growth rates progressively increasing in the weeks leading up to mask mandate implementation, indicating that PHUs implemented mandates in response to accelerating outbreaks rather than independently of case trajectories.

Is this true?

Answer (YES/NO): NO